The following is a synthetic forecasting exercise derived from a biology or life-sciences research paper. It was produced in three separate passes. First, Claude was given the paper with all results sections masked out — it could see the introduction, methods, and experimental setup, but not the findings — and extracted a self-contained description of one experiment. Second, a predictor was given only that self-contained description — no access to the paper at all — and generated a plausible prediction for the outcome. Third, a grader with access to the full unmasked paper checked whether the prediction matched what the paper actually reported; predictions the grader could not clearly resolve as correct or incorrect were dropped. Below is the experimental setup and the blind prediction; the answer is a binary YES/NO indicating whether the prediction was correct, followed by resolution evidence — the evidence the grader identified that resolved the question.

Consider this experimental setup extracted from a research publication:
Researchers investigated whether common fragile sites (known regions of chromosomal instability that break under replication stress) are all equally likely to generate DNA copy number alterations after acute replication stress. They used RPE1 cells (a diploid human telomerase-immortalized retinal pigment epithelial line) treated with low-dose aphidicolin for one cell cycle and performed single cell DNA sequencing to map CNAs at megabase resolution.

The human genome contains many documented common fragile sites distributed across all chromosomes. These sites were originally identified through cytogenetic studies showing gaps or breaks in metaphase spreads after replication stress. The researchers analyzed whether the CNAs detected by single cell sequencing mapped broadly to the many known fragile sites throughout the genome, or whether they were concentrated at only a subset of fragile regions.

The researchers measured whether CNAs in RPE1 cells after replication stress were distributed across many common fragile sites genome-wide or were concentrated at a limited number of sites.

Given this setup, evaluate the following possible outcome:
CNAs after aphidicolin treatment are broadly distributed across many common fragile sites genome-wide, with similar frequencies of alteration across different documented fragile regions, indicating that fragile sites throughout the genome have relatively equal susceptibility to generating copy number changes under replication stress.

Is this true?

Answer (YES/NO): NO